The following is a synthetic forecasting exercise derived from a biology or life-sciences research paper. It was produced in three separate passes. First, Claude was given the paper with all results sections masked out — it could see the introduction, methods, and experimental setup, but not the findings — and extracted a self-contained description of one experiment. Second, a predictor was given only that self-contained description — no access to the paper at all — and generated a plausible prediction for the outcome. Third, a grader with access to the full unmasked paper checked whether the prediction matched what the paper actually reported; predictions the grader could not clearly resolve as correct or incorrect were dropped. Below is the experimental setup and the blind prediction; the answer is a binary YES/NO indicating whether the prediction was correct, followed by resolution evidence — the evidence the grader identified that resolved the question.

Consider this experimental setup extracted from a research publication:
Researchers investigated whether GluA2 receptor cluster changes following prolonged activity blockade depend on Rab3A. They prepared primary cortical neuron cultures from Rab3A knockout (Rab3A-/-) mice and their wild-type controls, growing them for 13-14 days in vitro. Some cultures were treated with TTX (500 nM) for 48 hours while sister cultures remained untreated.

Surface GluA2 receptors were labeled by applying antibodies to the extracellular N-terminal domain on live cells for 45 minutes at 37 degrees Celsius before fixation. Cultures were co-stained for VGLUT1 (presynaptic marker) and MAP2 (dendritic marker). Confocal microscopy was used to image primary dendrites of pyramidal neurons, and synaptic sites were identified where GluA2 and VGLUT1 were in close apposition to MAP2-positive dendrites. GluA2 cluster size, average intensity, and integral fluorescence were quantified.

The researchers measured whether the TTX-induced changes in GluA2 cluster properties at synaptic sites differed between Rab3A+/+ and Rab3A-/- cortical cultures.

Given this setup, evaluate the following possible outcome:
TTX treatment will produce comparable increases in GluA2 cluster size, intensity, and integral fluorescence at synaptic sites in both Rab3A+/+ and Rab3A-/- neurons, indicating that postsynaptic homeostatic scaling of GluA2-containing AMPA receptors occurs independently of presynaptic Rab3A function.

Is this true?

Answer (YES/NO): NO